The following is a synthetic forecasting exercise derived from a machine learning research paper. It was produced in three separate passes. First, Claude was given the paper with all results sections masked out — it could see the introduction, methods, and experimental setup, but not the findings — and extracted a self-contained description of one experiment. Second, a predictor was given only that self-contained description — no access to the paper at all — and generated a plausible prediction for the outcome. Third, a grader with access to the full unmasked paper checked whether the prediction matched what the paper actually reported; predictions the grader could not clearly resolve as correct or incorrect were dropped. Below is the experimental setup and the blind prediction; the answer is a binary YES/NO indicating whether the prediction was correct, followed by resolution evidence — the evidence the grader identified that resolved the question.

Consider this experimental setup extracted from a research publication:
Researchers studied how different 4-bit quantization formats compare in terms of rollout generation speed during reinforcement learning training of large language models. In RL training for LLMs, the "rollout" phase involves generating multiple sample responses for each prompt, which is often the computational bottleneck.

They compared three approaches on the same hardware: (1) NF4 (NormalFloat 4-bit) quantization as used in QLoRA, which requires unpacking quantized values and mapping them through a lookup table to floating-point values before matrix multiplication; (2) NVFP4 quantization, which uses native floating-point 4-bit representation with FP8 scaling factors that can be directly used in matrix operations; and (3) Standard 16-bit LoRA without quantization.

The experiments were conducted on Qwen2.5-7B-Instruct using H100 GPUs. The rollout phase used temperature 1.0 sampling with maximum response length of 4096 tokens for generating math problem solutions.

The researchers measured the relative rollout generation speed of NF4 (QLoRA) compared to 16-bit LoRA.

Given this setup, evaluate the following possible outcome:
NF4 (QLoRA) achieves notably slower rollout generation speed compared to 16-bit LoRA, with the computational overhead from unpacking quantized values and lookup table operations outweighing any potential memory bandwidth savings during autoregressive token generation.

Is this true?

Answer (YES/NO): YES